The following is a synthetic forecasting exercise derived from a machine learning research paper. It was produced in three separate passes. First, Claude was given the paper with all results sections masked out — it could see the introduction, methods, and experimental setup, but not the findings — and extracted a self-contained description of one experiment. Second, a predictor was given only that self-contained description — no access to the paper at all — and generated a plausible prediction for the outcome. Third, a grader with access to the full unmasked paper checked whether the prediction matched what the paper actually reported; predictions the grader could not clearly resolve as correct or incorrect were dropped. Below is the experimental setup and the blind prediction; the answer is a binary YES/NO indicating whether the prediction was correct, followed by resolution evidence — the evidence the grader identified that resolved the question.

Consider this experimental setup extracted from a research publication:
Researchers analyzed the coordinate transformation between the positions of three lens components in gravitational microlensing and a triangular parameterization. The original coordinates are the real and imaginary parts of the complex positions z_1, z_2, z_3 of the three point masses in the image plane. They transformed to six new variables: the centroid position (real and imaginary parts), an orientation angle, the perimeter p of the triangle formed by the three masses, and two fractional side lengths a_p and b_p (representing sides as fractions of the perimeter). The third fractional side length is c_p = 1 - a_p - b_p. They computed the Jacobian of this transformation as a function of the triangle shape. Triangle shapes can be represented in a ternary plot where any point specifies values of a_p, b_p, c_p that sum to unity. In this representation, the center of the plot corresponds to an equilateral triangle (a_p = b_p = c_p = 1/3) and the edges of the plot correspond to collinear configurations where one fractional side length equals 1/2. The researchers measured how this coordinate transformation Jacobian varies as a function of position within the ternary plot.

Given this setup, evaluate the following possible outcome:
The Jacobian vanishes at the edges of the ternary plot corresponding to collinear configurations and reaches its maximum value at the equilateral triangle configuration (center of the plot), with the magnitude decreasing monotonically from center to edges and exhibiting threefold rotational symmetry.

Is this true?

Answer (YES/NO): NO